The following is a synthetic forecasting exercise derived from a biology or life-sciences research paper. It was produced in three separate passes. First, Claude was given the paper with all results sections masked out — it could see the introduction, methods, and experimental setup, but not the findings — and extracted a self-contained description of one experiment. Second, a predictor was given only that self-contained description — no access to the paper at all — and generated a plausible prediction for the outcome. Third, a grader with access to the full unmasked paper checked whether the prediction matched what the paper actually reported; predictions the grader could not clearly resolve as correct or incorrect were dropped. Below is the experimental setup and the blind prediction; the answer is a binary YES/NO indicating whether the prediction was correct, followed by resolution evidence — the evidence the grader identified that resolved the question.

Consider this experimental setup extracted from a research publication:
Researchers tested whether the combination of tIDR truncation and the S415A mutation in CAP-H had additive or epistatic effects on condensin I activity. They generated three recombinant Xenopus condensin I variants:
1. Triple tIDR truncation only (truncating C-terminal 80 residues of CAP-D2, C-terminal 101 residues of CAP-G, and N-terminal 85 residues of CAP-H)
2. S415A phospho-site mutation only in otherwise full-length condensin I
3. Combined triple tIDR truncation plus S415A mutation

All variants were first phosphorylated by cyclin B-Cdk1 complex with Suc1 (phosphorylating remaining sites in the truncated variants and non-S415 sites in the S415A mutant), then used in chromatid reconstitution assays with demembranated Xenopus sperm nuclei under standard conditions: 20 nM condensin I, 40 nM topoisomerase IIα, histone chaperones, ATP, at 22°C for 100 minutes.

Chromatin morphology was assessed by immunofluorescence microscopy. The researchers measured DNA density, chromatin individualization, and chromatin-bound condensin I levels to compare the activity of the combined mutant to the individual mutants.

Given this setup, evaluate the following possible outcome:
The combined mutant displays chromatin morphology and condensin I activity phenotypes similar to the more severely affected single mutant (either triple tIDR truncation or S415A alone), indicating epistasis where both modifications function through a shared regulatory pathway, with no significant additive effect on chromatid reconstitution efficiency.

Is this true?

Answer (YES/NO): NO